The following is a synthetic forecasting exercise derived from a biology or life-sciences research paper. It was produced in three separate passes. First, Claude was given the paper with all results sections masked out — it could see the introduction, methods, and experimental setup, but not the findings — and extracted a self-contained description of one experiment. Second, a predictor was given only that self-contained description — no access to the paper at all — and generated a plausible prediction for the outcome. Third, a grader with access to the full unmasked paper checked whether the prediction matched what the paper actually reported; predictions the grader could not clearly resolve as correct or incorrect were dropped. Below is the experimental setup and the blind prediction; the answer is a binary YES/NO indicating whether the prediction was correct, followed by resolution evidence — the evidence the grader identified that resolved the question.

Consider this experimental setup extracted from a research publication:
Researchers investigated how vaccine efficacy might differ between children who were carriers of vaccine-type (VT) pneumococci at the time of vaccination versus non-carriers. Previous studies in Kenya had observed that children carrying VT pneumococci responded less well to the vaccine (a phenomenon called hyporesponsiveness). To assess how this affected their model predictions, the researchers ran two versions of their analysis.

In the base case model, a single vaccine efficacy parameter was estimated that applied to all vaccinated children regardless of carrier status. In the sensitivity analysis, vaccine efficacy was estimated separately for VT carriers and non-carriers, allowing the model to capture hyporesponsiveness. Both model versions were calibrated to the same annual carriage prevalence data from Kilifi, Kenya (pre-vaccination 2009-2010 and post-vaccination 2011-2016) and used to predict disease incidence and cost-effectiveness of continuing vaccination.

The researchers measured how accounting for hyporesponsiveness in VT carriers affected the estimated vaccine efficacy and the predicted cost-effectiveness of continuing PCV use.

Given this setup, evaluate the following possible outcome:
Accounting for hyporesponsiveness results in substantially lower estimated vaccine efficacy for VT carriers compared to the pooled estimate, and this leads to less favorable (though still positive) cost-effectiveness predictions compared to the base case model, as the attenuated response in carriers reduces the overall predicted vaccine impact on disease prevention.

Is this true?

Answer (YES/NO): NO